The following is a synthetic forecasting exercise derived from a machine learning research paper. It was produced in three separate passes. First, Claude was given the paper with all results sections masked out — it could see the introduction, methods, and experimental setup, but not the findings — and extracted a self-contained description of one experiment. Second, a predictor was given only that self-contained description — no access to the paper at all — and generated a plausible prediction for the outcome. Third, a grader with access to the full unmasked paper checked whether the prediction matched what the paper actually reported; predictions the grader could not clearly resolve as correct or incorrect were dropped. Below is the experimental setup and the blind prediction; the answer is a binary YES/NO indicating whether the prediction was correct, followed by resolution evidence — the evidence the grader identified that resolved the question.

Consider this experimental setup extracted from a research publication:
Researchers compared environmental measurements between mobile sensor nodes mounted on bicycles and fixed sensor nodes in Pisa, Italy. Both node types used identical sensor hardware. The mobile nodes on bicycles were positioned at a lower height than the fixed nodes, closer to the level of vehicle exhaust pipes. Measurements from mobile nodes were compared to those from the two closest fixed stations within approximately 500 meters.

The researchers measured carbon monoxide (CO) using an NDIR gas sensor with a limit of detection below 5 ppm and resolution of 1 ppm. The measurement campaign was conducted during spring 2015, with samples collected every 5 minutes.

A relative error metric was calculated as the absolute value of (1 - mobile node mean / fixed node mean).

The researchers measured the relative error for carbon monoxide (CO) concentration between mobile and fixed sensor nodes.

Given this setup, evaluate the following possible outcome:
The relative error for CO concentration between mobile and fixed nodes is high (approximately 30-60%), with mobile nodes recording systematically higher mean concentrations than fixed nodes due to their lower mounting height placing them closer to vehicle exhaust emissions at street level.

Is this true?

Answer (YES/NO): NO